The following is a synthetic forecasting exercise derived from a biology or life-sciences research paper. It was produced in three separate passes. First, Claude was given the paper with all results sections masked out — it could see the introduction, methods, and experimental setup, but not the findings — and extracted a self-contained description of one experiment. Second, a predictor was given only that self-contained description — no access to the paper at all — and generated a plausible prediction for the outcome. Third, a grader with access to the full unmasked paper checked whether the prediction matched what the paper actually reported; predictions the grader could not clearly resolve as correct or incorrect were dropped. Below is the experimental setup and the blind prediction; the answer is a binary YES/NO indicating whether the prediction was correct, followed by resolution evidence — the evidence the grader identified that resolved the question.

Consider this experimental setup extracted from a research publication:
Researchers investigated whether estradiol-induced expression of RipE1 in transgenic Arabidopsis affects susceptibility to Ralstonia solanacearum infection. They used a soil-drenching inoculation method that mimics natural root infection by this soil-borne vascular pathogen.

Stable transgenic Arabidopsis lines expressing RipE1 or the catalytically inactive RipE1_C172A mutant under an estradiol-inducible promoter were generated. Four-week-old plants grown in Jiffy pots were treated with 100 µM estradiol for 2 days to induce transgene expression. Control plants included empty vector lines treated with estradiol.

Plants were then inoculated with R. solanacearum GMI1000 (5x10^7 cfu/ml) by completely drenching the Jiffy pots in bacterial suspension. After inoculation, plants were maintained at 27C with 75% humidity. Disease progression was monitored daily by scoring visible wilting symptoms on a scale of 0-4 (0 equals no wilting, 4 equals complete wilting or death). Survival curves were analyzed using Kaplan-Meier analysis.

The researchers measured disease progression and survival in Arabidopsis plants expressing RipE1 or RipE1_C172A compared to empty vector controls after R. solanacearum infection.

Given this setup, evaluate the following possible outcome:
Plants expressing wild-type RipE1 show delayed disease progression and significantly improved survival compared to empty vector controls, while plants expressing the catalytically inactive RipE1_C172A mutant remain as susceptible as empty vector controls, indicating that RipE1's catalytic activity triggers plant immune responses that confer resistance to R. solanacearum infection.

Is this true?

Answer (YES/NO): YES